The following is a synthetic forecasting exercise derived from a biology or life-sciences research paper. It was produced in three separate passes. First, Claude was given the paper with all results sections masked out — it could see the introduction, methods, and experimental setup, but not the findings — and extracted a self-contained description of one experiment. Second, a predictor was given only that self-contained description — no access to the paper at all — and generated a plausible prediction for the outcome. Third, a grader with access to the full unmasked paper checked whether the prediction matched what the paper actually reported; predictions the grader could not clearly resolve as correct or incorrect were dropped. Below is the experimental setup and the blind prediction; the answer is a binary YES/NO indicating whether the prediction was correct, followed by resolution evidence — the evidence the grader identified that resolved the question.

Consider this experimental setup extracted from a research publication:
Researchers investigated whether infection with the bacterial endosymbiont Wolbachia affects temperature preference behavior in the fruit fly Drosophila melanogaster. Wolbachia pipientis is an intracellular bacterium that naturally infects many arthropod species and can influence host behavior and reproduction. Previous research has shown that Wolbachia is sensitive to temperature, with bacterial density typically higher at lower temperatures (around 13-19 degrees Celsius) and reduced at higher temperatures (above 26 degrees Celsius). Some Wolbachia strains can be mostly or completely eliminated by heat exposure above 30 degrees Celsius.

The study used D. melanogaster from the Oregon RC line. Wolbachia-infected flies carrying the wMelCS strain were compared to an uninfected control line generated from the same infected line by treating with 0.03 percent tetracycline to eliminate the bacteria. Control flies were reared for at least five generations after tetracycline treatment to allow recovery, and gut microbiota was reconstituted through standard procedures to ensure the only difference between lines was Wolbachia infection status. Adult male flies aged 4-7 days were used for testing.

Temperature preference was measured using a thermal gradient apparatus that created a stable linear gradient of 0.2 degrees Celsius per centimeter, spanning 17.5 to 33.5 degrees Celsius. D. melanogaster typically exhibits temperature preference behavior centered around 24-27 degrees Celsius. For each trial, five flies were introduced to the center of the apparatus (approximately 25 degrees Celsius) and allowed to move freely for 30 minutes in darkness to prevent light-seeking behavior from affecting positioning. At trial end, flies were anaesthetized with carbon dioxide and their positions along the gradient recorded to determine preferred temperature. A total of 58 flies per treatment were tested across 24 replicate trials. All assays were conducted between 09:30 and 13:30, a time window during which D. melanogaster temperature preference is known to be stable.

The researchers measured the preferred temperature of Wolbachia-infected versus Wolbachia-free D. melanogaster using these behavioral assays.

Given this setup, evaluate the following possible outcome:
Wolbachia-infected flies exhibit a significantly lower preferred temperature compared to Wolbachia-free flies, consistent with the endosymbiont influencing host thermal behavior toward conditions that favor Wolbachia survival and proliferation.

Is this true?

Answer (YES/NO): YES